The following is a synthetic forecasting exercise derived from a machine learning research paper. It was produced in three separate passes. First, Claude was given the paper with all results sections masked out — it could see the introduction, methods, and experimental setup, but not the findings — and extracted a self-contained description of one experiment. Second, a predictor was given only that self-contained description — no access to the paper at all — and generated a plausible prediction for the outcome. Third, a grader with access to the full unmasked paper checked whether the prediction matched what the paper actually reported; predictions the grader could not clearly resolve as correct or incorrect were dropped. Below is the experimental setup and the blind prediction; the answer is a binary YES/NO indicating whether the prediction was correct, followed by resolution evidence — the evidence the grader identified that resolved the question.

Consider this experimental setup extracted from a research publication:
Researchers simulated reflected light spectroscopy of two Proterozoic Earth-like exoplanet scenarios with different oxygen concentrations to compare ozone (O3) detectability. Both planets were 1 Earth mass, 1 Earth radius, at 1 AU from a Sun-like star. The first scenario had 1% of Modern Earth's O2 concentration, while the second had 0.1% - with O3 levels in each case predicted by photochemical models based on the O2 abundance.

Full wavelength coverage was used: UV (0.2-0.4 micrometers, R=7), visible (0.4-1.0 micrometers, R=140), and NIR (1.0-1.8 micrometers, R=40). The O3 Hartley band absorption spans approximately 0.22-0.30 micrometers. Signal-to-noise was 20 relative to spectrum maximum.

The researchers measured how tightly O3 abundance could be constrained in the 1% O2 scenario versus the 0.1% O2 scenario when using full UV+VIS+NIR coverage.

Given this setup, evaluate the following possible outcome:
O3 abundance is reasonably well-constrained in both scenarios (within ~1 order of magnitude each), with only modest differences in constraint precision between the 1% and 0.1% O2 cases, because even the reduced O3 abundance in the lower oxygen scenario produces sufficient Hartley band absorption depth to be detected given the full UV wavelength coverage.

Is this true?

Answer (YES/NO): YES